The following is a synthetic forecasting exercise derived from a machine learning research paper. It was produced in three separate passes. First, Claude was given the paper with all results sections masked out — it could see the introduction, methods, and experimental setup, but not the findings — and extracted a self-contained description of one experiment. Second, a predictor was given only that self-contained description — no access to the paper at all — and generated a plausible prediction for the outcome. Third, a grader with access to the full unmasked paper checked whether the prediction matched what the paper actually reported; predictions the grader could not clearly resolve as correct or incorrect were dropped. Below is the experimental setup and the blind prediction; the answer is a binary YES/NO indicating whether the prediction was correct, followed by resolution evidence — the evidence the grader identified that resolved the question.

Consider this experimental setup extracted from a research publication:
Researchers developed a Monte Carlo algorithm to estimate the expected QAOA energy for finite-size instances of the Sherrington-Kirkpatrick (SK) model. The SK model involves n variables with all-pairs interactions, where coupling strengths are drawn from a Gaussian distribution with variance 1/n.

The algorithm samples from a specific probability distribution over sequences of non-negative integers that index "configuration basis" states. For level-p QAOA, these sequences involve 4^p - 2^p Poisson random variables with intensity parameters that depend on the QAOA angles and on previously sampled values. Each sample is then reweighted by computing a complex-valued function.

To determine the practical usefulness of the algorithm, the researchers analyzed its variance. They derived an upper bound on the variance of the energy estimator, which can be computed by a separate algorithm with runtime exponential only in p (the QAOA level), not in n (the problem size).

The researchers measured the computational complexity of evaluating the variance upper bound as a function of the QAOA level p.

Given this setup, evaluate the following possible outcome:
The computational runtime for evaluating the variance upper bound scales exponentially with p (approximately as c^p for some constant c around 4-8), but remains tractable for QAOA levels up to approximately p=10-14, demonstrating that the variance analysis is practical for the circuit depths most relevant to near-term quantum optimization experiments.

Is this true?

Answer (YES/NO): NO